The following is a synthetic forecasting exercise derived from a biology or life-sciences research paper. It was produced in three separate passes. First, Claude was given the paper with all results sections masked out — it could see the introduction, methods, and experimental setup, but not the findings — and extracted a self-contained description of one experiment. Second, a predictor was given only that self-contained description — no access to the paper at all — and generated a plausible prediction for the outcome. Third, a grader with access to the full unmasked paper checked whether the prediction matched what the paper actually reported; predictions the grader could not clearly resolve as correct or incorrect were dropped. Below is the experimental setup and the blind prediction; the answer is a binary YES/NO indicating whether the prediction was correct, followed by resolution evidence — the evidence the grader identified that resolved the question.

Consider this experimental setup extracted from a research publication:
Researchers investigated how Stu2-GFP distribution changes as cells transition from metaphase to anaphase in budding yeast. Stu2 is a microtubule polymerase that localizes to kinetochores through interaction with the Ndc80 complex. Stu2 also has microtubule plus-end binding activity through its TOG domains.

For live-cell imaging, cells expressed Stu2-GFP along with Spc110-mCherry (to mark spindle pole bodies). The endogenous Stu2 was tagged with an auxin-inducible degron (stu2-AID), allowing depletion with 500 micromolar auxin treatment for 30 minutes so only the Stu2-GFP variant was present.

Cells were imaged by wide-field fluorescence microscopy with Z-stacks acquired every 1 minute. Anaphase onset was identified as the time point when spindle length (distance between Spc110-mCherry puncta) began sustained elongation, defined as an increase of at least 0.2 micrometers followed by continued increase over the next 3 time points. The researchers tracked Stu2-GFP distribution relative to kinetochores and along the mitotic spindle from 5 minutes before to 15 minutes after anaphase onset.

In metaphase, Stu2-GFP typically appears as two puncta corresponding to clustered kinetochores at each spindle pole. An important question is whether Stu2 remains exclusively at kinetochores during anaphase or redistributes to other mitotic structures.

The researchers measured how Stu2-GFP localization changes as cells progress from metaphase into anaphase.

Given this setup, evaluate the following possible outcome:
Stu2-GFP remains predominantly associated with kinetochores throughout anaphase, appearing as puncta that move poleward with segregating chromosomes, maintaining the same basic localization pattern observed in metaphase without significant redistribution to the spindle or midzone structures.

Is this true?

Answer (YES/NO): NO